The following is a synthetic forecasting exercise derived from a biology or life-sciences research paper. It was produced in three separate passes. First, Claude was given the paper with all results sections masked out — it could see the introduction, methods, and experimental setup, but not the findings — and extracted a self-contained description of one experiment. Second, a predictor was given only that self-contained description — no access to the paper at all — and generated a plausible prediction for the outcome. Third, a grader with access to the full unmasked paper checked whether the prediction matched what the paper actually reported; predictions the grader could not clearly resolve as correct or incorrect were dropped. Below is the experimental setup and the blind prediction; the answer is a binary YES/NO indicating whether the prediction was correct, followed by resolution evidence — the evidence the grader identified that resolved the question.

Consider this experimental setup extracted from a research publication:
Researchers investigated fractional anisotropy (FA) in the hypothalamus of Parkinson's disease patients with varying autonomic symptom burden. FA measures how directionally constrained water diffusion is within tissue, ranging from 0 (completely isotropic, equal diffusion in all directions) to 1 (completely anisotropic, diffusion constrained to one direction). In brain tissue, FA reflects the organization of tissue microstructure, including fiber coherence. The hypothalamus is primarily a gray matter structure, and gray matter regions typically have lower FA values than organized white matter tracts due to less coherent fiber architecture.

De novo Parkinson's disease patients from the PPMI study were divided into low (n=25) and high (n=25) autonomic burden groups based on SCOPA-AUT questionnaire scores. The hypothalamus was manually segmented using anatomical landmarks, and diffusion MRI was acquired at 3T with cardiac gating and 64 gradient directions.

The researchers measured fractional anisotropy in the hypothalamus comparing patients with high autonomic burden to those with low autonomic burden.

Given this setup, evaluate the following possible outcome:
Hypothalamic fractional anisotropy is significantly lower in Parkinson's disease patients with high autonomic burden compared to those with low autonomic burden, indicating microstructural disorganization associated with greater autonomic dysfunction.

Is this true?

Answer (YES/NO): NO